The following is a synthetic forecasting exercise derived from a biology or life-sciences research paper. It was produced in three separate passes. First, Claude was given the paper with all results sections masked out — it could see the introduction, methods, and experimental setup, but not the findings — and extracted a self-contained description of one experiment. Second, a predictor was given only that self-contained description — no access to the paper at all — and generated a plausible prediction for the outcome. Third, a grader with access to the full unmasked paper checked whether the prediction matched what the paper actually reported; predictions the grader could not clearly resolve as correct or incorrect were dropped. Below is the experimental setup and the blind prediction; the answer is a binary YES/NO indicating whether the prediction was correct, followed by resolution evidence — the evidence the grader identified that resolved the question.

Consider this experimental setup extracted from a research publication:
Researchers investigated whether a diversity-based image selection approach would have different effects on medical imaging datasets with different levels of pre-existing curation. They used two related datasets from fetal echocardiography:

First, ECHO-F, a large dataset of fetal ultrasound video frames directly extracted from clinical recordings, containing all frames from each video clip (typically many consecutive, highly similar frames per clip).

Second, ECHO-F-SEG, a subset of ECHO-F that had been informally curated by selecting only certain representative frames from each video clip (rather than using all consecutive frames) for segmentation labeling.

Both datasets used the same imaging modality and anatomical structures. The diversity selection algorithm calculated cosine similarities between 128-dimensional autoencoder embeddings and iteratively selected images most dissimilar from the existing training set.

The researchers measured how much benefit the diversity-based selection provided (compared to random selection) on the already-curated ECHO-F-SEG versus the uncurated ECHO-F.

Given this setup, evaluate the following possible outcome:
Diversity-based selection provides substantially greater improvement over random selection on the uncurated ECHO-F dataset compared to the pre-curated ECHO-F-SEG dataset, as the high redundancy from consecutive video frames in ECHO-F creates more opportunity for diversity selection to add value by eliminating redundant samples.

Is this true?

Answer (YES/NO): YES